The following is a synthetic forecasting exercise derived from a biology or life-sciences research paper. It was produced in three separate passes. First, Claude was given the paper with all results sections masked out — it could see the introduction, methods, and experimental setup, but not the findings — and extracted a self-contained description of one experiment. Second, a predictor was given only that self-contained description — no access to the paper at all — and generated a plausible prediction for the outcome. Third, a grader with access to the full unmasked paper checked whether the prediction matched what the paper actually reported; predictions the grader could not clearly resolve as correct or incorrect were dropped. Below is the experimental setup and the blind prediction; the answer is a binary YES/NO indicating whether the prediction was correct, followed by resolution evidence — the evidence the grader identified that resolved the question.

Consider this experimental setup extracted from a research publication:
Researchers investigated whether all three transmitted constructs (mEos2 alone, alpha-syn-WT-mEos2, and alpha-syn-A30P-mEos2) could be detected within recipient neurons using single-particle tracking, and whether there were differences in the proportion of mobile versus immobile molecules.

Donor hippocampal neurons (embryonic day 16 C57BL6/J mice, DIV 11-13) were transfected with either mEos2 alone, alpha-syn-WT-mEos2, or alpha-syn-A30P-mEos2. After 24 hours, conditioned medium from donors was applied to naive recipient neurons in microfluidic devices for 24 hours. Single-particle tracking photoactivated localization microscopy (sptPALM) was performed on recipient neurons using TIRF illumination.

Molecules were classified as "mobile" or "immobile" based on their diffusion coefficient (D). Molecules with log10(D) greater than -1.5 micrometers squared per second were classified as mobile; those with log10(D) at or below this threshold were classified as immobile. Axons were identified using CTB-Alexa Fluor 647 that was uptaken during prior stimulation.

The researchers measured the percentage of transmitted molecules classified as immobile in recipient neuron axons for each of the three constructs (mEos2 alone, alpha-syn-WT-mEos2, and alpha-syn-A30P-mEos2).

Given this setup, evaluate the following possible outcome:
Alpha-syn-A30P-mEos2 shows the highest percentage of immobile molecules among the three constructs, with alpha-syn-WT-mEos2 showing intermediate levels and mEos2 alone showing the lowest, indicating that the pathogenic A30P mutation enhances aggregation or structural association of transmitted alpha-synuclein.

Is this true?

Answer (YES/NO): NO